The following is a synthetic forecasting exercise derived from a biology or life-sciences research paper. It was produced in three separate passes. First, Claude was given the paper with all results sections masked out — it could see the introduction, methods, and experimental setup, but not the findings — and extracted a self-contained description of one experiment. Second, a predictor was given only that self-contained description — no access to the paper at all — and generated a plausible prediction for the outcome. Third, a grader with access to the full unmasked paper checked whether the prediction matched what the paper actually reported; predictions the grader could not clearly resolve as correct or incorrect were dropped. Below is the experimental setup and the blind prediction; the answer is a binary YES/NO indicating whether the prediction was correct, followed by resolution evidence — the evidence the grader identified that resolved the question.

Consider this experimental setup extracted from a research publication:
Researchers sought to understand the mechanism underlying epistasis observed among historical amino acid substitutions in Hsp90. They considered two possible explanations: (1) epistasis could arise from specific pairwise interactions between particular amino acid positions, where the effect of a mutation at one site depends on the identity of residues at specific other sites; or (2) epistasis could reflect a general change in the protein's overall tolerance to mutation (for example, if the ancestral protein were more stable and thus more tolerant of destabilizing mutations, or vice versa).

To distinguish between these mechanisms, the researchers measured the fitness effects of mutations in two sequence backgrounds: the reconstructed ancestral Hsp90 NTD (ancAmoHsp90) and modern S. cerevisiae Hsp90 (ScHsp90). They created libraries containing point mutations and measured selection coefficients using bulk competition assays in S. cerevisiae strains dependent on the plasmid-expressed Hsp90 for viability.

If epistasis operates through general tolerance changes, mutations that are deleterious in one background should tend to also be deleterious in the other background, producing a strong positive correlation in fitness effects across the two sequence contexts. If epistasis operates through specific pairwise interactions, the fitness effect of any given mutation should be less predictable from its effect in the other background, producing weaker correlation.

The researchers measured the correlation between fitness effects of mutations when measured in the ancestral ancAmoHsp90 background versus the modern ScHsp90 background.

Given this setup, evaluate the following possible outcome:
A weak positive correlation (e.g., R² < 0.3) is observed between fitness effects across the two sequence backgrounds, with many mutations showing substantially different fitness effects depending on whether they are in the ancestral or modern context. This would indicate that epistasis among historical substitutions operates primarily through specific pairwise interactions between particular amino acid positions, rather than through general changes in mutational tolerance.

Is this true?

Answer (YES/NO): NO